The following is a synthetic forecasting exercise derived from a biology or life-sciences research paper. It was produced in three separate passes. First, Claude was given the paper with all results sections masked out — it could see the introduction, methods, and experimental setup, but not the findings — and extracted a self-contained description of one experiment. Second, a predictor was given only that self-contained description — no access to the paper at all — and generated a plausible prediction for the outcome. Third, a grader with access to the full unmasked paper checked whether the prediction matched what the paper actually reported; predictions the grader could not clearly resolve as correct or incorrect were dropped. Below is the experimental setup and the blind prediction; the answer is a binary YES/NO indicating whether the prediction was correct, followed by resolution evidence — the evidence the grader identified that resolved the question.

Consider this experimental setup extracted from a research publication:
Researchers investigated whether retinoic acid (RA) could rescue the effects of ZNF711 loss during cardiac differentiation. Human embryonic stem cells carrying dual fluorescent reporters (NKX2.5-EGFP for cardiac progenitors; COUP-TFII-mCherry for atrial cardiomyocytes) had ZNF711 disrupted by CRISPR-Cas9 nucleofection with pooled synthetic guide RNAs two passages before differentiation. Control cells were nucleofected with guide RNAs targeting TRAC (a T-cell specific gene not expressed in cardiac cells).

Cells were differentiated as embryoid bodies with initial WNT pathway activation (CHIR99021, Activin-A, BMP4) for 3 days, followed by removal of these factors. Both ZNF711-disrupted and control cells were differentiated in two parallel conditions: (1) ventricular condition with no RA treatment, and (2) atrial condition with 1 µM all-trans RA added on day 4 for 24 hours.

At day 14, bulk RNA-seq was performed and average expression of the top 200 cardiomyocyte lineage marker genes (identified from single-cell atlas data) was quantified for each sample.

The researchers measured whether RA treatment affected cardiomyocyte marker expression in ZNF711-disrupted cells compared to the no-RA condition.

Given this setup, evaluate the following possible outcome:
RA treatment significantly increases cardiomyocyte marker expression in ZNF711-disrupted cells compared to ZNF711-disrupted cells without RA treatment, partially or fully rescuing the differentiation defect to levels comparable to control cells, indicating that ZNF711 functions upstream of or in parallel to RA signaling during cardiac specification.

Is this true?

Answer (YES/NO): YES